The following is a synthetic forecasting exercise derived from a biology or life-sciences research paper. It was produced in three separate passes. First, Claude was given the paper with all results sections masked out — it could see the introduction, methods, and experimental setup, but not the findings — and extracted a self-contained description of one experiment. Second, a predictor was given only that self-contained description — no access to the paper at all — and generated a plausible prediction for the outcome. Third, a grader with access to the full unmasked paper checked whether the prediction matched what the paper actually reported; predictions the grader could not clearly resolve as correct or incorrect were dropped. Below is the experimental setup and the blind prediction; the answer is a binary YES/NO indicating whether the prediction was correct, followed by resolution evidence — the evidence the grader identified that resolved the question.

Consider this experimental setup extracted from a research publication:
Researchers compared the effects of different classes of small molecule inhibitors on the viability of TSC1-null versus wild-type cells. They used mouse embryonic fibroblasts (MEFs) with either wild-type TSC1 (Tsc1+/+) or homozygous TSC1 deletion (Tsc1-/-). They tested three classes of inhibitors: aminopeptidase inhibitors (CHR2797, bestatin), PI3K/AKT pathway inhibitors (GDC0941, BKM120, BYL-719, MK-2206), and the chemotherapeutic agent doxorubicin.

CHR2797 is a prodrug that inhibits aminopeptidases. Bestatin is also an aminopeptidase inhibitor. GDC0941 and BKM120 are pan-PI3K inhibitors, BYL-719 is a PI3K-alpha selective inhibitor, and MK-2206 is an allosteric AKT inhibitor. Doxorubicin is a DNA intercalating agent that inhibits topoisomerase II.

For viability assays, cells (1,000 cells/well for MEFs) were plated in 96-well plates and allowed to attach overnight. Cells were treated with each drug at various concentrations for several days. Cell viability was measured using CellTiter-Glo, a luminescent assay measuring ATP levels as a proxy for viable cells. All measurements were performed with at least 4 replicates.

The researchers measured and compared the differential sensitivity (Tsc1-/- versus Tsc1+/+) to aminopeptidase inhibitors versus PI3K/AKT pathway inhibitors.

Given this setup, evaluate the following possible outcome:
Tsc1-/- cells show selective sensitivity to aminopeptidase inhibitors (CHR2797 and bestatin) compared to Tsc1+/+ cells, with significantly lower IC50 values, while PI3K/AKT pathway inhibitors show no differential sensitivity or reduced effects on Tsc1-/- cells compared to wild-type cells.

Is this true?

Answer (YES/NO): NO